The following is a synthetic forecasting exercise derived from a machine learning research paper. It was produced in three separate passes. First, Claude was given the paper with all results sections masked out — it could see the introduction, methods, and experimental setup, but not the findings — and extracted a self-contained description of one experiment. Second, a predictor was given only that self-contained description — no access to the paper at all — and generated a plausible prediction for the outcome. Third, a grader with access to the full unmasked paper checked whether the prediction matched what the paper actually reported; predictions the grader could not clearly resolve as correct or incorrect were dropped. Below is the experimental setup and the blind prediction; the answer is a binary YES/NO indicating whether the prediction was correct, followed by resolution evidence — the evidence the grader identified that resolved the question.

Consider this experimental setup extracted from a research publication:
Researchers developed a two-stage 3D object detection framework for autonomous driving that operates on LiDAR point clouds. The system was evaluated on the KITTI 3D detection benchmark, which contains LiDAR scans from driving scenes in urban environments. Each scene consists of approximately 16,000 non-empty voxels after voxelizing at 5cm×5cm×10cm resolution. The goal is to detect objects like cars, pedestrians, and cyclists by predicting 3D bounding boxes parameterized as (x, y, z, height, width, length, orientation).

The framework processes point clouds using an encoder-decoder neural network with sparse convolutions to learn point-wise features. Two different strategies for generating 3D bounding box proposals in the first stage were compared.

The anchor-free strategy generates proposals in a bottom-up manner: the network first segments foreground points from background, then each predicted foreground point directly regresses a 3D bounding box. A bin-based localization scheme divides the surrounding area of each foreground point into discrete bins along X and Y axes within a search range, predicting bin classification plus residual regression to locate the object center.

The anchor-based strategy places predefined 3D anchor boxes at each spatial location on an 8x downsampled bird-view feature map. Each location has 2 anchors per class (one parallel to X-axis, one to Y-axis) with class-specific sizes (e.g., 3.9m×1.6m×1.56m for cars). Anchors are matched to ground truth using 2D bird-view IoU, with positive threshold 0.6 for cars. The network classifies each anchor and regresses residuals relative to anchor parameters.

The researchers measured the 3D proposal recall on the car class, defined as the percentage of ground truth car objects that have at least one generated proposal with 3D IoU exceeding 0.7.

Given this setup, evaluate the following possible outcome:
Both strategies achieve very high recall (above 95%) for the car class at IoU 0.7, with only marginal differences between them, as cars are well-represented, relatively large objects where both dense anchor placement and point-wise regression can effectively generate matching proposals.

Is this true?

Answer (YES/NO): NO